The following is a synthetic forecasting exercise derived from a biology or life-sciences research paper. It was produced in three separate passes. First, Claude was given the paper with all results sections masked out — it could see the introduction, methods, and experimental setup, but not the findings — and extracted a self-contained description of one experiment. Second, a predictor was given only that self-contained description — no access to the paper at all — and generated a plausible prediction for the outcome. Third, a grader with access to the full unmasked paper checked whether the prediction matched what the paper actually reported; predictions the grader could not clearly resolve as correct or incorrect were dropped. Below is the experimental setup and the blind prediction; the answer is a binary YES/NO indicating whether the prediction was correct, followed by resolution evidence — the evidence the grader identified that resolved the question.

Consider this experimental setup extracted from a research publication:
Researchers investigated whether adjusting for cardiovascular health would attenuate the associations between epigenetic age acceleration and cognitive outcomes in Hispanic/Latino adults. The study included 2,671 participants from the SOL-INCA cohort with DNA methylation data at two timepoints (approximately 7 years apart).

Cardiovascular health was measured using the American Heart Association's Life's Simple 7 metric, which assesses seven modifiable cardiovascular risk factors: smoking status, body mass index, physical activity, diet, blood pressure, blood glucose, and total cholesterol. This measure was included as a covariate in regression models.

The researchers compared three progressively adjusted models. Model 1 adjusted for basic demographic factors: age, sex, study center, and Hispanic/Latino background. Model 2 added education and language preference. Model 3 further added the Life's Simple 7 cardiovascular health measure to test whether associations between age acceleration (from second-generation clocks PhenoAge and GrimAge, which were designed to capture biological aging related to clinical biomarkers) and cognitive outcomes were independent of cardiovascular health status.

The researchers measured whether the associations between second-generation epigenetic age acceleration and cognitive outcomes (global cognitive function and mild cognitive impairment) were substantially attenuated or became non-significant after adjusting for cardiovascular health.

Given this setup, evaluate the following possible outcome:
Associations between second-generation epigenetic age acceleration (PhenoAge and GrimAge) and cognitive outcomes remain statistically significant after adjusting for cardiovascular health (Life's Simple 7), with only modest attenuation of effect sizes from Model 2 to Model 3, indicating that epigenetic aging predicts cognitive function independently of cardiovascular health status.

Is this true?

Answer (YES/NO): YES